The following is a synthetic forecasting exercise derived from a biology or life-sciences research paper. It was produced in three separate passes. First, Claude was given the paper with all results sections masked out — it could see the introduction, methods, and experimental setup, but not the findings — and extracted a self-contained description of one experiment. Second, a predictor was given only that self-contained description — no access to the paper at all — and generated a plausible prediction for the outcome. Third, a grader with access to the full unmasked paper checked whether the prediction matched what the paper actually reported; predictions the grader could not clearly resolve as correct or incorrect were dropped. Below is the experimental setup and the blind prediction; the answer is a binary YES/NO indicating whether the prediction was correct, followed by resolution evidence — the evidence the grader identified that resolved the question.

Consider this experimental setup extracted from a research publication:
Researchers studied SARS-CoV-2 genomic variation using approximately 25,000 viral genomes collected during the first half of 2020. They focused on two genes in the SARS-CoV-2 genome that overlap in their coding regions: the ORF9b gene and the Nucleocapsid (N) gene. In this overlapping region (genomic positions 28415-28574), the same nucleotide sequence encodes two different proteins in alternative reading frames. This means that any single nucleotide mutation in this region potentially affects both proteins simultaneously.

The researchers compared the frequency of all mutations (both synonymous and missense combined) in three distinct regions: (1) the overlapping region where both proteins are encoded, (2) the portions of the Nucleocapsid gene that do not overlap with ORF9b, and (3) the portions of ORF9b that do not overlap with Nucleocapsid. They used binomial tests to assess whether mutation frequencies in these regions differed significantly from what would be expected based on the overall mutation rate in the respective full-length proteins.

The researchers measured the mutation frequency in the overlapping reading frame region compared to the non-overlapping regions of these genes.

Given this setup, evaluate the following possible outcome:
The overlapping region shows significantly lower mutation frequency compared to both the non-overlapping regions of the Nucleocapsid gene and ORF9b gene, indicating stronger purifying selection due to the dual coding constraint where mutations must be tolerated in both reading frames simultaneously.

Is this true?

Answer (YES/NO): YES